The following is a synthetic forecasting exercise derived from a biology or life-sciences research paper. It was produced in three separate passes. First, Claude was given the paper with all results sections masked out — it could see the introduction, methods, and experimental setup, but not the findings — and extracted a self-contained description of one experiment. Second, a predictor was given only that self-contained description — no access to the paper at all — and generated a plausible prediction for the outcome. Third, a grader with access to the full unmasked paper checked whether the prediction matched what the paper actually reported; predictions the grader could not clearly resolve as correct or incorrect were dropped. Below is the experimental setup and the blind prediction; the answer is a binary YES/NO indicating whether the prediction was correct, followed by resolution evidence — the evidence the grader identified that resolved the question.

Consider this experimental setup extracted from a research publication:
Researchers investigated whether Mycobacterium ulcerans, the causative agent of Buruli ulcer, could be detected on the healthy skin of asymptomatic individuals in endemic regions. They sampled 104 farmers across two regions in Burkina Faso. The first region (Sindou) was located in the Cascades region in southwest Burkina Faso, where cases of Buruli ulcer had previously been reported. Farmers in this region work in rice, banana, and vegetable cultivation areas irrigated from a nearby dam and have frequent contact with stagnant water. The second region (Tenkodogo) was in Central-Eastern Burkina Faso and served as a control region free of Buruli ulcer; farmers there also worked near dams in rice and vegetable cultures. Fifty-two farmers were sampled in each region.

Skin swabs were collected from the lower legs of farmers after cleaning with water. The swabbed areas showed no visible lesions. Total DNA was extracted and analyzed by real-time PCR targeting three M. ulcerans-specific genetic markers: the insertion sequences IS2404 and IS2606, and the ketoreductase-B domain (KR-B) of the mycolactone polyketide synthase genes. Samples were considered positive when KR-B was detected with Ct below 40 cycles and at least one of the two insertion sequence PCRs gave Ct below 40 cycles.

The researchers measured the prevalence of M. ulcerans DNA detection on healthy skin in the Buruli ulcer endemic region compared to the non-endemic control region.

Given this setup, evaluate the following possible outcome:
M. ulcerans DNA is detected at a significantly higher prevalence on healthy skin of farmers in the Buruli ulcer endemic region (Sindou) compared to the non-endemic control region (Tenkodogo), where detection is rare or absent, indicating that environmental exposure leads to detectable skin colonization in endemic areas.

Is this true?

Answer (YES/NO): YES